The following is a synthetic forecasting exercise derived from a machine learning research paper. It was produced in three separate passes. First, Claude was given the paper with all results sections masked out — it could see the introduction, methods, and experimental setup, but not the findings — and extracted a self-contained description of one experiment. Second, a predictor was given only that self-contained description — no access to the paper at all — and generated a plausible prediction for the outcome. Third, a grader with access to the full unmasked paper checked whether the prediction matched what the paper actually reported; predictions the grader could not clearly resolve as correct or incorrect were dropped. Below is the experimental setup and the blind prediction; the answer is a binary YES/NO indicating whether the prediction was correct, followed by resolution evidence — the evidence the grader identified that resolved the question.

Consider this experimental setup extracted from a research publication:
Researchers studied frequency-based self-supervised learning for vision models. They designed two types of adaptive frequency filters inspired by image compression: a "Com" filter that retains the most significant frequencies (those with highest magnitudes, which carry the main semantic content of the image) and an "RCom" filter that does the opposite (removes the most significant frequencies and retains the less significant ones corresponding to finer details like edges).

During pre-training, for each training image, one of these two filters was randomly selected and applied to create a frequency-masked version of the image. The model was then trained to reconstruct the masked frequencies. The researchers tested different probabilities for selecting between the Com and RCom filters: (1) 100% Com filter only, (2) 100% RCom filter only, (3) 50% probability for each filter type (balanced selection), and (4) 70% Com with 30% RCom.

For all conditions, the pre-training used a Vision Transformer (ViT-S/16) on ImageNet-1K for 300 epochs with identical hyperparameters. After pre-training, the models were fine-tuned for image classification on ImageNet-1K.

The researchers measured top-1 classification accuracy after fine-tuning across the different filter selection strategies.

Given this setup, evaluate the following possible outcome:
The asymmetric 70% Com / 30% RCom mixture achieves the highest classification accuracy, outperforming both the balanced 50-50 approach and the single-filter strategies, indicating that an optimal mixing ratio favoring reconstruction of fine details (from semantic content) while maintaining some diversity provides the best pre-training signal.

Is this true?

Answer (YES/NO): NO